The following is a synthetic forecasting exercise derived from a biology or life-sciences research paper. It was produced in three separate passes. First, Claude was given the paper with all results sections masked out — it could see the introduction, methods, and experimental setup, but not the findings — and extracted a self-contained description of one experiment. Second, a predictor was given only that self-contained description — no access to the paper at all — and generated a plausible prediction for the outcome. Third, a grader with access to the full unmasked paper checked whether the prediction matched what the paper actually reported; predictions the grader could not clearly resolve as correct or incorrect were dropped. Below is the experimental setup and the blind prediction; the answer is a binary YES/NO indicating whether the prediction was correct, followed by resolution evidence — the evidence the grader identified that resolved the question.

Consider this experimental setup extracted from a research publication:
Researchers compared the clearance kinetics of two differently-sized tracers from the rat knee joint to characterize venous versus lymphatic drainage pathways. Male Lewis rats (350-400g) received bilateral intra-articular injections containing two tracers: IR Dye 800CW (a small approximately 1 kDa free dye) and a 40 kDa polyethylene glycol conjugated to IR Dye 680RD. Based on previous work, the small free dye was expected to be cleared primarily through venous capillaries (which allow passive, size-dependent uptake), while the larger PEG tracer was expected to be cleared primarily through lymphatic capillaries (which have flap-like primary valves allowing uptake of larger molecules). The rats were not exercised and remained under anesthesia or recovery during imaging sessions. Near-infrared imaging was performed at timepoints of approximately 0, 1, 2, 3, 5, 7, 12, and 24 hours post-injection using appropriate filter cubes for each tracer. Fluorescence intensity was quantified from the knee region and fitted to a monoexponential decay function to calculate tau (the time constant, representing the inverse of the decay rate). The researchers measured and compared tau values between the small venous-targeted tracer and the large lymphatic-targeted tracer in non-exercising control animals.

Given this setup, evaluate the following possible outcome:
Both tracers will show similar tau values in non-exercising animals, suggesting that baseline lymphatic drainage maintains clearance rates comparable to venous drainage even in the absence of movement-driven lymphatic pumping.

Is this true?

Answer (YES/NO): NO